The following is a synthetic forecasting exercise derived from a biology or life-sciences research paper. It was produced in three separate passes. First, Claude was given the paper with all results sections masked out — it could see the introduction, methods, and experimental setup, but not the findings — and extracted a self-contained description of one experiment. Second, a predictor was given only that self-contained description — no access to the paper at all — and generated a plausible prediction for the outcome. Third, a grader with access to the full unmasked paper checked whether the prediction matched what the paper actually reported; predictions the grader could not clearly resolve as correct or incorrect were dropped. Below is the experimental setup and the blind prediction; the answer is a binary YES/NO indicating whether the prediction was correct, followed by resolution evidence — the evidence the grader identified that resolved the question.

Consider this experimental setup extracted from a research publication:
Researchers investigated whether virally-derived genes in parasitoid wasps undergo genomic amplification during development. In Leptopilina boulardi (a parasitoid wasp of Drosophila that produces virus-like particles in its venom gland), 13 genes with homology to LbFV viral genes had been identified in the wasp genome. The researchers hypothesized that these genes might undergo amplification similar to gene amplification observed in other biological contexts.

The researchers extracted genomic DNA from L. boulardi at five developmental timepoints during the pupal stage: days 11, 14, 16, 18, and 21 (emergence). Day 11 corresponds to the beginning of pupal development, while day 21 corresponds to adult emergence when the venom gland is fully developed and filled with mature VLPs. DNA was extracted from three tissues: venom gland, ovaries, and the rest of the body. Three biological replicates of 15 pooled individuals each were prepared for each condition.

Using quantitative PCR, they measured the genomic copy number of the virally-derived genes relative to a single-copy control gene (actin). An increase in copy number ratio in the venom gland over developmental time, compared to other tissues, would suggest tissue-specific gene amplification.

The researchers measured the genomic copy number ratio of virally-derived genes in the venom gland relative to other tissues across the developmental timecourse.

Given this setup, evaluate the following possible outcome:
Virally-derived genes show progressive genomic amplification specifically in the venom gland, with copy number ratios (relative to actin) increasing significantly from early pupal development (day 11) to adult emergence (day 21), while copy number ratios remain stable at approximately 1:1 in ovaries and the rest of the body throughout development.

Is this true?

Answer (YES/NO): NO